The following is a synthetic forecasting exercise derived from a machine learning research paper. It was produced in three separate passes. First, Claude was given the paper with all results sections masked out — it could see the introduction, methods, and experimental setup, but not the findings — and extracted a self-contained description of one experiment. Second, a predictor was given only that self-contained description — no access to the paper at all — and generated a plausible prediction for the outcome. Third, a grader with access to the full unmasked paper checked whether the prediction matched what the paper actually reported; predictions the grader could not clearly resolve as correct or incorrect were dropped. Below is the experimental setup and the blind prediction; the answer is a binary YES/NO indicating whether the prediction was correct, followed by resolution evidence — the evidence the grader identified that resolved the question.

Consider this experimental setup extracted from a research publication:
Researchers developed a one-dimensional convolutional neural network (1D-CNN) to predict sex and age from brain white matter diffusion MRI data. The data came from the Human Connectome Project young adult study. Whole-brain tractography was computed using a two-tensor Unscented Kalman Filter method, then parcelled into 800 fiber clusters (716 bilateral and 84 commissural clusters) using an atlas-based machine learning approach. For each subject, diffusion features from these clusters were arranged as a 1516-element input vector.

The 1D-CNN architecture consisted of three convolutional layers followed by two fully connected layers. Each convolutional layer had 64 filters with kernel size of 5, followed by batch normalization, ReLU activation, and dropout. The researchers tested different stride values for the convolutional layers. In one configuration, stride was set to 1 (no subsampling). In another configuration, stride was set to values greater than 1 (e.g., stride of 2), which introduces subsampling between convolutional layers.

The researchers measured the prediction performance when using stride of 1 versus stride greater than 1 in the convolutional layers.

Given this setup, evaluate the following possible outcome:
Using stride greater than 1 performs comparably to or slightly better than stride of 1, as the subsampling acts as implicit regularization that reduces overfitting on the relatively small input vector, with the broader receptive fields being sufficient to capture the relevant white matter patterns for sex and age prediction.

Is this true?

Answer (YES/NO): NO